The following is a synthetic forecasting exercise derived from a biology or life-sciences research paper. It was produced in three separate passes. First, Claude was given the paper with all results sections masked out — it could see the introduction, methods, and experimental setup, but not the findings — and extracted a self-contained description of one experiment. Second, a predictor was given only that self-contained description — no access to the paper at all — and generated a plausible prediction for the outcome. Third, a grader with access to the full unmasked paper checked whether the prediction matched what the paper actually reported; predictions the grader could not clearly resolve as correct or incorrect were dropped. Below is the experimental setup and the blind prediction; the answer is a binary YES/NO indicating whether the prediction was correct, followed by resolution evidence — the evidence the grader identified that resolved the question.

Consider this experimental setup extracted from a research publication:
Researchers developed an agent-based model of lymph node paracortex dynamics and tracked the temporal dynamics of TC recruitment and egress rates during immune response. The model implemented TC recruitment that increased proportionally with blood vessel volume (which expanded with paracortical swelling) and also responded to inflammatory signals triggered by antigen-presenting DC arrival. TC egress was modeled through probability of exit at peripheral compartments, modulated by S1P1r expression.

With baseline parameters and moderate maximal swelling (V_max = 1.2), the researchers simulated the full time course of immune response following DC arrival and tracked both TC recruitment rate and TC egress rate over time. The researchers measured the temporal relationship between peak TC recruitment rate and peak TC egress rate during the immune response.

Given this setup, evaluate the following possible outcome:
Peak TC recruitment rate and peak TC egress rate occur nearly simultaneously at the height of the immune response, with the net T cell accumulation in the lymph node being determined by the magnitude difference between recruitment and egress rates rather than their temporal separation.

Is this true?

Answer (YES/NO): NO